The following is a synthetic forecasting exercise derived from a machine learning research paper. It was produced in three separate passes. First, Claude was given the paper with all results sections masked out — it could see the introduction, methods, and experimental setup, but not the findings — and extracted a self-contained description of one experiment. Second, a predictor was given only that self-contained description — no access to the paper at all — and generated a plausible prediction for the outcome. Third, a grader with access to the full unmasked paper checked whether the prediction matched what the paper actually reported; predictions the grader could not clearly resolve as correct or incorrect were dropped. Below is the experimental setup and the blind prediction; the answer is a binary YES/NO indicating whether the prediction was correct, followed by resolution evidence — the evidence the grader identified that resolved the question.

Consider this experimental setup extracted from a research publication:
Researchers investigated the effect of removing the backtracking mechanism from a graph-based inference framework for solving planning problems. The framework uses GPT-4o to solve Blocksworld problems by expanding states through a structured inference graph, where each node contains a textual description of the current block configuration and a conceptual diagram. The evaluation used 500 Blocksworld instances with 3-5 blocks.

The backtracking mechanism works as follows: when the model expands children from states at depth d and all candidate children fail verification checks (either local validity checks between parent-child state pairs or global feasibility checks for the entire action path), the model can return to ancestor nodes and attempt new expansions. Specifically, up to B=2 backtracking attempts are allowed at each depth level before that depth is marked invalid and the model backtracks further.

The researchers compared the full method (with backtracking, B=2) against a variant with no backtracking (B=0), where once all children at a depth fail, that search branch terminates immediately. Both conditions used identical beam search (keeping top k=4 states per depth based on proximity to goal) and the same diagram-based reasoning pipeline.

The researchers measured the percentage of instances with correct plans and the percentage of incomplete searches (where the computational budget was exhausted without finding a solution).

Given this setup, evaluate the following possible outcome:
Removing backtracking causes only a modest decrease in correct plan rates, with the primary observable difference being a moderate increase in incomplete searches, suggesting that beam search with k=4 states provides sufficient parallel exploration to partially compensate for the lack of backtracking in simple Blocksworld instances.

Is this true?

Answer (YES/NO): NO